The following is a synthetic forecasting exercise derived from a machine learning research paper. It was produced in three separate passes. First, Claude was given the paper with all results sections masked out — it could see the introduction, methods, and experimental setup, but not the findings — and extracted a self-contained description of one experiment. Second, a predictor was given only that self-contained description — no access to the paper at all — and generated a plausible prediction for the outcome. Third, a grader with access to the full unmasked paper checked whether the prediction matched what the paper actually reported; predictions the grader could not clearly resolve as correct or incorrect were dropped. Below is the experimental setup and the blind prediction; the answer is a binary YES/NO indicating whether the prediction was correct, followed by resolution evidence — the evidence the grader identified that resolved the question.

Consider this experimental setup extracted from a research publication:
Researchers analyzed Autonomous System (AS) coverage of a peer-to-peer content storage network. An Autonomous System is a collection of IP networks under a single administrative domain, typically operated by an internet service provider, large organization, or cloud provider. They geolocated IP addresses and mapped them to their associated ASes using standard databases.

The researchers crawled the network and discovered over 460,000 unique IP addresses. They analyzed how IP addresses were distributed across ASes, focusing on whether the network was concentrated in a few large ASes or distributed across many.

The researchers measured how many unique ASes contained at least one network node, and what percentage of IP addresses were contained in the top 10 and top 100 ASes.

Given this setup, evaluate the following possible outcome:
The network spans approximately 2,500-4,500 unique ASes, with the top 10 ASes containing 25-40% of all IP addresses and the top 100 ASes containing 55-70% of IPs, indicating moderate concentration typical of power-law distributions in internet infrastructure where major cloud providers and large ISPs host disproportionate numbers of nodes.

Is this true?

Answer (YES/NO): NO